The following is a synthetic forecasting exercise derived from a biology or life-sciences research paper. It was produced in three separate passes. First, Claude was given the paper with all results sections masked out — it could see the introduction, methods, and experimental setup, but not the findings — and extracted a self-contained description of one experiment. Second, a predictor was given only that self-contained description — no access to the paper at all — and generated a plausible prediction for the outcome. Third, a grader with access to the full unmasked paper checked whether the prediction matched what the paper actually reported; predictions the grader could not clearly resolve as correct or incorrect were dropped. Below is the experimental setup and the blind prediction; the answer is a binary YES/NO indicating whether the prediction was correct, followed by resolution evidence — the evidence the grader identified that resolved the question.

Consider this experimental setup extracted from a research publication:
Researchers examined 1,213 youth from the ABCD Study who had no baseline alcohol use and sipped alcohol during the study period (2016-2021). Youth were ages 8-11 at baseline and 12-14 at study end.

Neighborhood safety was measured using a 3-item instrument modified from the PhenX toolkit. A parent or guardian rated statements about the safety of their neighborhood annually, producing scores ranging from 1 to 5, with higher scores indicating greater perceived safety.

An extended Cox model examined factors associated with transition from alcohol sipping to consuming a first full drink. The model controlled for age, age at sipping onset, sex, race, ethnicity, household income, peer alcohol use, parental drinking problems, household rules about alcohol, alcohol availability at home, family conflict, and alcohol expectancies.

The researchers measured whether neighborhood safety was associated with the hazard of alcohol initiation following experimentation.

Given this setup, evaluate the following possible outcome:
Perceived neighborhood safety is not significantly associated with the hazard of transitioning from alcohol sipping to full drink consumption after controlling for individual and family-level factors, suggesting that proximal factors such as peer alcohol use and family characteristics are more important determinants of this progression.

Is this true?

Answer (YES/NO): YES